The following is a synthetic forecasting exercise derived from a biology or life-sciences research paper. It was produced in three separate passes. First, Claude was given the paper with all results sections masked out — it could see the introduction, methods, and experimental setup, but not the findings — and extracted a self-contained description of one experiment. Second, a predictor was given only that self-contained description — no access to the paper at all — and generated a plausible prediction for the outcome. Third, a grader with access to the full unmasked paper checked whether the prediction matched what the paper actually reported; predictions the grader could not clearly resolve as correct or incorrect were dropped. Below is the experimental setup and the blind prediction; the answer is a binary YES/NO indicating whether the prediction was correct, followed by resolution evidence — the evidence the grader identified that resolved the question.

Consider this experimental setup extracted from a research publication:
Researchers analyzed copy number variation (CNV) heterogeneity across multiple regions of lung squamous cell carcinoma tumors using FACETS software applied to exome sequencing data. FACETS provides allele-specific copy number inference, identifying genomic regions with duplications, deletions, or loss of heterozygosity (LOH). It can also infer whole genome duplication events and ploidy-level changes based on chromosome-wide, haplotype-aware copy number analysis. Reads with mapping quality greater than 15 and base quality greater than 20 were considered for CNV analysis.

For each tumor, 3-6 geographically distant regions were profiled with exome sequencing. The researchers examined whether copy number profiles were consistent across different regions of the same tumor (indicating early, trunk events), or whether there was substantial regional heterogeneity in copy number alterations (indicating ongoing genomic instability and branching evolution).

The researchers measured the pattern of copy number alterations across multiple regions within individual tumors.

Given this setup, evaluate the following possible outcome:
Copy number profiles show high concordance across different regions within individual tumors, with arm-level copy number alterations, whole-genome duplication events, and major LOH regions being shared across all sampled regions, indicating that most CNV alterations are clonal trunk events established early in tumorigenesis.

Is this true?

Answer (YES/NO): NO